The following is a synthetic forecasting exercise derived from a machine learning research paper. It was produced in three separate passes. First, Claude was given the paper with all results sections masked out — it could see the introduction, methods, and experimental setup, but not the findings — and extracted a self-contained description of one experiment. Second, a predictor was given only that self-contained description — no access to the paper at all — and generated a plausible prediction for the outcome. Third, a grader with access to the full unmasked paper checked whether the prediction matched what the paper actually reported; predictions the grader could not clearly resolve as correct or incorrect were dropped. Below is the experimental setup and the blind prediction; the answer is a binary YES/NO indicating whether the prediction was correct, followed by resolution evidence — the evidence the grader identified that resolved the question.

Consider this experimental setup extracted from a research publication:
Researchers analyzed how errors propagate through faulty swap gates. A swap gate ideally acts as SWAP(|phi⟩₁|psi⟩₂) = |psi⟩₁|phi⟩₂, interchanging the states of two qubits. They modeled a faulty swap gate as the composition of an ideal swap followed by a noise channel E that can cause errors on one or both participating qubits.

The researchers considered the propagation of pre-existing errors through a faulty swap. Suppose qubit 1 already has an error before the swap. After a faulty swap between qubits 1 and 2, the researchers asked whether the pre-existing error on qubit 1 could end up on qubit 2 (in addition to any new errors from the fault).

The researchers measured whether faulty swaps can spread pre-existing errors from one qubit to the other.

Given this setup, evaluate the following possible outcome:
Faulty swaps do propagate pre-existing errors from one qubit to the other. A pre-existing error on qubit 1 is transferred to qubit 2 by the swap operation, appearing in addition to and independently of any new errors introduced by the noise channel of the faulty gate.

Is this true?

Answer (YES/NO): YES